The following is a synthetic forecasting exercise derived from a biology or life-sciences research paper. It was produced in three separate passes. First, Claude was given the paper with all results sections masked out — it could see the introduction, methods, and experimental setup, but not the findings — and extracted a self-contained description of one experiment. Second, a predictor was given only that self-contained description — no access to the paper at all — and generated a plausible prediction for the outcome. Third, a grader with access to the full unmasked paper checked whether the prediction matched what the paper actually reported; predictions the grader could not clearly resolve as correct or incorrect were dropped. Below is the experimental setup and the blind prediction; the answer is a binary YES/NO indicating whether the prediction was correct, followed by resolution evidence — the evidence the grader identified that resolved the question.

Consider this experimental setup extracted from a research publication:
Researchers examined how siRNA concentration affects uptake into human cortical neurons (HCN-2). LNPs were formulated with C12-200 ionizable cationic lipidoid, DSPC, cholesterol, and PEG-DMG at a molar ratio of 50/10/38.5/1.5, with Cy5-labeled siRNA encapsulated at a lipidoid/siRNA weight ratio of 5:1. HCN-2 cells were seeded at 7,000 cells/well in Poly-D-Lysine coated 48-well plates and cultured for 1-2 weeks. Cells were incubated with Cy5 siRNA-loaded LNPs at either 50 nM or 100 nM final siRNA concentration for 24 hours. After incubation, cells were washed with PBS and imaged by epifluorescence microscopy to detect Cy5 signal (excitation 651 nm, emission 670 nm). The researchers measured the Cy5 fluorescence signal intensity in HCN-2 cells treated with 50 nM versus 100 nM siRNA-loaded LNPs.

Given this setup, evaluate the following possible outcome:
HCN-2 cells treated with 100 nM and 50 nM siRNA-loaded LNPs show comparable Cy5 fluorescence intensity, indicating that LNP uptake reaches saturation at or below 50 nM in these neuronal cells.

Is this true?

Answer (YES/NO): YES